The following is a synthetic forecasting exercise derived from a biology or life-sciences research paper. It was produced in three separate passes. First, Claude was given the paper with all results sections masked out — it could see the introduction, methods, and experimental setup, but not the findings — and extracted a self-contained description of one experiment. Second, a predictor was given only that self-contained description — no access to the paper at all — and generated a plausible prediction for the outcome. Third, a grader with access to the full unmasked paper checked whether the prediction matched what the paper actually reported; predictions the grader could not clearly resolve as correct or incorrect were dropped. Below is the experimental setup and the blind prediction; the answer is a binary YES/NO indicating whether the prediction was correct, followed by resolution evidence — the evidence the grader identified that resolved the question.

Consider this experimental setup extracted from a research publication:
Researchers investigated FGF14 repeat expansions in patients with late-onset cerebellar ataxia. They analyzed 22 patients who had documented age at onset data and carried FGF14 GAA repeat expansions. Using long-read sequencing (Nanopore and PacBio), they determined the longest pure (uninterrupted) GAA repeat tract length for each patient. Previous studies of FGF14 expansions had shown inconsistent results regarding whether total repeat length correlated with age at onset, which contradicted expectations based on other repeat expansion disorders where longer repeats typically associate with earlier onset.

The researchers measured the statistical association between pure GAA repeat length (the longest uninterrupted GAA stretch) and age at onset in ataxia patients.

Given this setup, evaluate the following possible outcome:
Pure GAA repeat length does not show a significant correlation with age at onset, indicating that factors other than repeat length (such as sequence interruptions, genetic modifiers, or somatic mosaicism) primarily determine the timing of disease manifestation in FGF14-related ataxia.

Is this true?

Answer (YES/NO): NO